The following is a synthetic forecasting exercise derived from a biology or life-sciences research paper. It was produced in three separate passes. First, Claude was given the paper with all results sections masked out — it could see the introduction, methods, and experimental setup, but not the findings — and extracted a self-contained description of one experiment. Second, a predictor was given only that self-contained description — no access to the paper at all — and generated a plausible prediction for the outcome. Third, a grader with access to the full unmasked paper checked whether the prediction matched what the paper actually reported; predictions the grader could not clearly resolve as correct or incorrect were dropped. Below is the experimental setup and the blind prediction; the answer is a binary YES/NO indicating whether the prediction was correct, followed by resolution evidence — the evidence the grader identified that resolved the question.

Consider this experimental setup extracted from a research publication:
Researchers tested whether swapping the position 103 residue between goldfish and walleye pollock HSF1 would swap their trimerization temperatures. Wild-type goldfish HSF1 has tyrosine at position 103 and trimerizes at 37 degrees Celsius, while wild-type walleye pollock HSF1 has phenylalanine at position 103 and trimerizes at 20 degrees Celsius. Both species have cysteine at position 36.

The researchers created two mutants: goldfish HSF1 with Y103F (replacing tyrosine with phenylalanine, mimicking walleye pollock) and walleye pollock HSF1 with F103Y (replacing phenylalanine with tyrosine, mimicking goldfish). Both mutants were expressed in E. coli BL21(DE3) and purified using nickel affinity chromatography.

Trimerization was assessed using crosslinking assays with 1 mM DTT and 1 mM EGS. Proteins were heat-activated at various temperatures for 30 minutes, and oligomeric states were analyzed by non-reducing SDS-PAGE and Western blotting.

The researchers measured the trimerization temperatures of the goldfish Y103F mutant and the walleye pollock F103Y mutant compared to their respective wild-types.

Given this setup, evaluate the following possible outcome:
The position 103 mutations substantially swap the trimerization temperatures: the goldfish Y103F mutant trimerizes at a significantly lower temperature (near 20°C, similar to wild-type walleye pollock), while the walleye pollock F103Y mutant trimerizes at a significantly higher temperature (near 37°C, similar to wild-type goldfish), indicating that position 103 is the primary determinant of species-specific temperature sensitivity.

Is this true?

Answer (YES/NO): YES